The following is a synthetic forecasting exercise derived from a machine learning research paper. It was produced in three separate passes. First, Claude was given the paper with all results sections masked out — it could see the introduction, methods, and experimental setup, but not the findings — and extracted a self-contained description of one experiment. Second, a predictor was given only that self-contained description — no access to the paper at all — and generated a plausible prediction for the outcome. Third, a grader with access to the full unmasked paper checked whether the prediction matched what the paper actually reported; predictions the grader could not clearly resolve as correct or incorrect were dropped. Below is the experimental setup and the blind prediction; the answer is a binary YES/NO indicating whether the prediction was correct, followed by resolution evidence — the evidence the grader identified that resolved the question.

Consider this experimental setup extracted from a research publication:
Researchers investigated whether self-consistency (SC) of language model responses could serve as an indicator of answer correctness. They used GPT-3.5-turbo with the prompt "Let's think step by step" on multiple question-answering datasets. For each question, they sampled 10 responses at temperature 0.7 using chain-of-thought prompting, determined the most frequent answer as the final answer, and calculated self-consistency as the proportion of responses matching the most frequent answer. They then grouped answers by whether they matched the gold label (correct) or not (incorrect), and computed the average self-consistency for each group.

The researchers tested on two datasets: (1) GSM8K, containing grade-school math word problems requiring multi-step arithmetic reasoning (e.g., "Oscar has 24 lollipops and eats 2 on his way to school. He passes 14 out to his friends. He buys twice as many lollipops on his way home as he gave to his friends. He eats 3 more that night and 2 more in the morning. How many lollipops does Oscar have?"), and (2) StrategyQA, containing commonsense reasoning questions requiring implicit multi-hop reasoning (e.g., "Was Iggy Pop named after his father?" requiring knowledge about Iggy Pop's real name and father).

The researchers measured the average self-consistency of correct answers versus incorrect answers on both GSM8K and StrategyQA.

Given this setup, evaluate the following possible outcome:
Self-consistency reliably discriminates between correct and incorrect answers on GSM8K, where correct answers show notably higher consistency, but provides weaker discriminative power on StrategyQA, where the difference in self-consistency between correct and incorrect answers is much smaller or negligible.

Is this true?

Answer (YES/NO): YES